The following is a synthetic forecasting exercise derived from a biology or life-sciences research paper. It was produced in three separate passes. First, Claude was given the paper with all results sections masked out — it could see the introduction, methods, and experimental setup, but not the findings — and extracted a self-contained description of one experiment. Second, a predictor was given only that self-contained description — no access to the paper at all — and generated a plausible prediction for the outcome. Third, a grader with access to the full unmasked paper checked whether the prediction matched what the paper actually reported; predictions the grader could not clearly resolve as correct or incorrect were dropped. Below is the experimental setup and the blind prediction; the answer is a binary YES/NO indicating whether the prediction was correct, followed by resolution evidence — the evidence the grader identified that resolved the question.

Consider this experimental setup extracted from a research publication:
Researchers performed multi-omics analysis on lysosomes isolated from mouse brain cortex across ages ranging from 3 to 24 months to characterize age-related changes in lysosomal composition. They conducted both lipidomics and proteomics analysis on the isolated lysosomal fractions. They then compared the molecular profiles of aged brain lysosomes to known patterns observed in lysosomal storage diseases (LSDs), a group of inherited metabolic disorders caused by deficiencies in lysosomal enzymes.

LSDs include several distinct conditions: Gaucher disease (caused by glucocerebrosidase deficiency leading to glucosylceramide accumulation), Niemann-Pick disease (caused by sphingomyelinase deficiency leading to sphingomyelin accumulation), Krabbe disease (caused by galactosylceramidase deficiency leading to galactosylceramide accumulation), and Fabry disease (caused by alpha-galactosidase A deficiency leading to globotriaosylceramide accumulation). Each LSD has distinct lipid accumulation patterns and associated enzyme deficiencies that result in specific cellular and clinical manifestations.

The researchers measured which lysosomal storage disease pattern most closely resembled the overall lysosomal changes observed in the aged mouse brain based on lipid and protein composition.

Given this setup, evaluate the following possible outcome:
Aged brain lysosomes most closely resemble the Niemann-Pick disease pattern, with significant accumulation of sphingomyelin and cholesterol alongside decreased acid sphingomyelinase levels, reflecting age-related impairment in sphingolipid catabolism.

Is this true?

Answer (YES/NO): NO